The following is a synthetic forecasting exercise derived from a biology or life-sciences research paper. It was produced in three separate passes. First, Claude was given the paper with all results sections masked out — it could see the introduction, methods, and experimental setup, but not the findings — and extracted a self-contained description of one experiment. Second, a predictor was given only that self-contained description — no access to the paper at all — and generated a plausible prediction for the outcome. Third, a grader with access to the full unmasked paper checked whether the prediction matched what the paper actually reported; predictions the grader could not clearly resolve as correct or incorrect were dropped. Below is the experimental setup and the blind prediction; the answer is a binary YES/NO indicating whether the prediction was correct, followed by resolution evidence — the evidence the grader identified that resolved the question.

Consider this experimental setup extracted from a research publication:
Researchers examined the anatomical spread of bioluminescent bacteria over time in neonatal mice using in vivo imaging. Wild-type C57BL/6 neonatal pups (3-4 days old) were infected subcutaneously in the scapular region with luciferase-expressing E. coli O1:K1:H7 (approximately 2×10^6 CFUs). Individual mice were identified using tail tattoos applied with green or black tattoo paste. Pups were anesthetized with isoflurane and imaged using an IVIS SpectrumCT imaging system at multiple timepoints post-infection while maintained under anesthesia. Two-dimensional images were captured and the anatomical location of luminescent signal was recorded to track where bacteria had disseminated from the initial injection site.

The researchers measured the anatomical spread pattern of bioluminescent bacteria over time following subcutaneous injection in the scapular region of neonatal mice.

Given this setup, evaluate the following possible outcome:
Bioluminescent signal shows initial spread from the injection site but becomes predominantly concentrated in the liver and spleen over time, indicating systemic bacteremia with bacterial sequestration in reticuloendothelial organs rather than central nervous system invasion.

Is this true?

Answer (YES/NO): NO